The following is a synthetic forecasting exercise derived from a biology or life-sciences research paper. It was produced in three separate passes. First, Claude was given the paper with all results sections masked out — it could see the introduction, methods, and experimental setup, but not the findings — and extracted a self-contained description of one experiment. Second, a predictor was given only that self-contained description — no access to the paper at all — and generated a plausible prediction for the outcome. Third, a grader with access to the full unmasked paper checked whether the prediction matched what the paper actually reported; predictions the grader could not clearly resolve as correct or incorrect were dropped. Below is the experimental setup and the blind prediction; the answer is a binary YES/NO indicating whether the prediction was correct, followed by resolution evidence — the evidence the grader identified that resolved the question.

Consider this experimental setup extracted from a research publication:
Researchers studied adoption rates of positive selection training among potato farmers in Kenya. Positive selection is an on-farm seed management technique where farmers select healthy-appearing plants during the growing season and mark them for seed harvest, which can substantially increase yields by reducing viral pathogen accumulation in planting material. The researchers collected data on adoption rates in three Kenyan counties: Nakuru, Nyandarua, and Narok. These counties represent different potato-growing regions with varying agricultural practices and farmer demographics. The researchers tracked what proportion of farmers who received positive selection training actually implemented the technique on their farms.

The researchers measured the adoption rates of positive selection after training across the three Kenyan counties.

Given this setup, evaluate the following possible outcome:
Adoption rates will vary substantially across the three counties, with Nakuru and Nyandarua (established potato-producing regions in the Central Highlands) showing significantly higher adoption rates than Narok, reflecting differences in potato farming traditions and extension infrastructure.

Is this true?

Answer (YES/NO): NO